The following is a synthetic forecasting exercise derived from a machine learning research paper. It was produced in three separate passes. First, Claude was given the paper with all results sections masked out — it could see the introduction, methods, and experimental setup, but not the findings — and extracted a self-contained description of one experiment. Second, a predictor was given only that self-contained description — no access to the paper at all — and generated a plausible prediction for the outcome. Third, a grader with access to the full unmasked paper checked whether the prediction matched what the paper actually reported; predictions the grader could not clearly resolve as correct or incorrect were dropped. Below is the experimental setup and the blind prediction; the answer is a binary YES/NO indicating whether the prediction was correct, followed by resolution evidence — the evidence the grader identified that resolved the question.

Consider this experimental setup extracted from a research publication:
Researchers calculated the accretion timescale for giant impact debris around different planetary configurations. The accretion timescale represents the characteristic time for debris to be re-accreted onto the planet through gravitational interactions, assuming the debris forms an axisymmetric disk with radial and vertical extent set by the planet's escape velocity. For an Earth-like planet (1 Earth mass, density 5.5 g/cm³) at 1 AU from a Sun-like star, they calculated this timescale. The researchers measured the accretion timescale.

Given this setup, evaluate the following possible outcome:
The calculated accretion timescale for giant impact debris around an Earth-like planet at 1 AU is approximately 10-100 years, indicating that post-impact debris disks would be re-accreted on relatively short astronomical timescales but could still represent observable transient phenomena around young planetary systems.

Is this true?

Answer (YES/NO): NO